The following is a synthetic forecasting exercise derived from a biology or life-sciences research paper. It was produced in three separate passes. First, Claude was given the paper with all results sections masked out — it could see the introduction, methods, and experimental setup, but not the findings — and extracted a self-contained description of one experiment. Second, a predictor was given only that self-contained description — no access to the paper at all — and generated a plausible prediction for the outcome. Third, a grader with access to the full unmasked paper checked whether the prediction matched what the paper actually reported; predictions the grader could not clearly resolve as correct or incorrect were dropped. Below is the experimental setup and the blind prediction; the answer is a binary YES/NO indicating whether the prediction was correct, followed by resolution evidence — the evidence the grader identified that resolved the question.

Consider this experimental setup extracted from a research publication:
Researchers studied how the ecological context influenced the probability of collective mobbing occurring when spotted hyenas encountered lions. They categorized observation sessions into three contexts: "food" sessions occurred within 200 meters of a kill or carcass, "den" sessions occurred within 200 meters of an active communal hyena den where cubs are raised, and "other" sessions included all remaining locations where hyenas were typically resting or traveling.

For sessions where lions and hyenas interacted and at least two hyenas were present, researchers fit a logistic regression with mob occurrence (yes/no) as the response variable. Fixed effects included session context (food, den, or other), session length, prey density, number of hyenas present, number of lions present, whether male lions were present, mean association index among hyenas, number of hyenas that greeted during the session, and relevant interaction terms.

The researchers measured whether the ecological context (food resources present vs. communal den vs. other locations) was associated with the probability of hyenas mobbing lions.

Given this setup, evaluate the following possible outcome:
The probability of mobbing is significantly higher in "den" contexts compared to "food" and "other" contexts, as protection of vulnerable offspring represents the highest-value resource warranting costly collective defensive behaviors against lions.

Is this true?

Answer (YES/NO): NO